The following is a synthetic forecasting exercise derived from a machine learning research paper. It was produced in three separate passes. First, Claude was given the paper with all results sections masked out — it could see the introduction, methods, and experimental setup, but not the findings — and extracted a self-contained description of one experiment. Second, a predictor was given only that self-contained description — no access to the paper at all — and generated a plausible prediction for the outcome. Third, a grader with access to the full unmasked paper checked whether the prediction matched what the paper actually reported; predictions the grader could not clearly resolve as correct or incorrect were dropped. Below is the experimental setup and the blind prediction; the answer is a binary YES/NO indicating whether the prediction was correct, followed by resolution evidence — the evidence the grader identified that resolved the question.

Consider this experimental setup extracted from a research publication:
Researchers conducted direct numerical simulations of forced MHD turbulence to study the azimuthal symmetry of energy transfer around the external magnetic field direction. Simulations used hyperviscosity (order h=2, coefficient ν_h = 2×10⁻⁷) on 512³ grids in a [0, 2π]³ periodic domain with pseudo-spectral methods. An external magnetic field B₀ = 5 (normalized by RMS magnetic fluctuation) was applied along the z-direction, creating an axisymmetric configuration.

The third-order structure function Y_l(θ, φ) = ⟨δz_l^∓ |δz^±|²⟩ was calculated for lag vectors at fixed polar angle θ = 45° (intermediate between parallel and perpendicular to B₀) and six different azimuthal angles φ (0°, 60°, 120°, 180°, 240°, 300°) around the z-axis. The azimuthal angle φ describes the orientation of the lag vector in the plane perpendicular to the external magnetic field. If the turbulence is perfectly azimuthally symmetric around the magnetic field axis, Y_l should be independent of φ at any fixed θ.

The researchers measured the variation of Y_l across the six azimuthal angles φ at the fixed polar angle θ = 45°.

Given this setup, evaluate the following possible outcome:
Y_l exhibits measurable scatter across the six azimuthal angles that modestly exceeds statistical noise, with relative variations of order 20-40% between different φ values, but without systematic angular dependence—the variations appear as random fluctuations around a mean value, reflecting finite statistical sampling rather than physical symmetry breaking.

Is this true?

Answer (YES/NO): YES